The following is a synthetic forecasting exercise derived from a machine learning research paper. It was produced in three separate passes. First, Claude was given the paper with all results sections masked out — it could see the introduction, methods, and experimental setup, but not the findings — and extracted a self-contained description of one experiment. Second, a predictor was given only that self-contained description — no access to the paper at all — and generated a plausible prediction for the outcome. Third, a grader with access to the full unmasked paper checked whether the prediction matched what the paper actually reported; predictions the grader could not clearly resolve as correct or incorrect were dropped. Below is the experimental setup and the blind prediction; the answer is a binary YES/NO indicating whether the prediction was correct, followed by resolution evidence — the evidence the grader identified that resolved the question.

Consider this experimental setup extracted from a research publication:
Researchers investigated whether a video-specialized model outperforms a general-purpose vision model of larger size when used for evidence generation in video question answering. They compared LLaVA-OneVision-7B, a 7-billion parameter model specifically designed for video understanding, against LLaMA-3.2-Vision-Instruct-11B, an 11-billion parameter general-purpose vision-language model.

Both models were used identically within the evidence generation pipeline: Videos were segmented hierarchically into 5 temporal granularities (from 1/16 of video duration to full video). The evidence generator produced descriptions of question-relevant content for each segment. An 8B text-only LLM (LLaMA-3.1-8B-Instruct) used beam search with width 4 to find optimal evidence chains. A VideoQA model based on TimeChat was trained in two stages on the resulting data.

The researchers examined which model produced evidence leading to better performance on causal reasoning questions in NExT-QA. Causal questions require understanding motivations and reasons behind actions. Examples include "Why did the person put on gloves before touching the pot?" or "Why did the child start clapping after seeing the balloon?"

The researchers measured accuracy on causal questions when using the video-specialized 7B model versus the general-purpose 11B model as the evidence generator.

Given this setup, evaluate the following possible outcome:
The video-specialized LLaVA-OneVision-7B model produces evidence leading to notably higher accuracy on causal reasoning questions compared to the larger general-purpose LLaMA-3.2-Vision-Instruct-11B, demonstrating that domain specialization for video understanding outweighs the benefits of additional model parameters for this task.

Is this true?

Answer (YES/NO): NO